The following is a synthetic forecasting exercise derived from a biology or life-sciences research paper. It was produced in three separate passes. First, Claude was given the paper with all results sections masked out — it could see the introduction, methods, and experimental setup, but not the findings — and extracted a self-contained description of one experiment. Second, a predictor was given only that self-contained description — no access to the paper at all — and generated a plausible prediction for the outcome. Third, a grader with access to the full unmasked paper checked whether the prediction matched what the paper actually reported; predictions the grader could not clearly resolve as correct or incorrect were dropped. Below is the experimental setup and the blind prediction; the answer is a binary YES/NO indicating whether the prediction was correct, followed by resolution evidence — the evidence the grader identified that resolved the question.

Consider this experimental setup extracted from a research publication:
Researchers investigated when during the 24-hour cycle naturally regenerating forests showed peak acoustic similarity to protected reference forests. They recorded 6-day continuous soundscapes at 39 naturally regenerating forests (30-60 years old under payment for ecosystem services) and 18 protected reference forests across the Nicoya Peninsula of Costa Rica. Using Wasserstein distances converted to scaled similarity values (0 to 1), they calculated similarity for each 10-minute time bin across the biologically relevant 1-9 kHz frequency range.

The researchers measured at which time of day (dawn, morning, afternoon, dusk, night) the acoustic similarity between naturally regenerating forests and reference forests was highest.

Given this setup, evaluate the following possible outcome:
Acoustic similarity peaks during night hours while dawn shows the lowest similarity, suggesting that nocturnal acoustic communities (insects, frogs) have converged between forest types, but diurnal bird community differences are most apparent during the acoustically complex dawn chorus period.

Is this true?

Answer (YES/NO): NO